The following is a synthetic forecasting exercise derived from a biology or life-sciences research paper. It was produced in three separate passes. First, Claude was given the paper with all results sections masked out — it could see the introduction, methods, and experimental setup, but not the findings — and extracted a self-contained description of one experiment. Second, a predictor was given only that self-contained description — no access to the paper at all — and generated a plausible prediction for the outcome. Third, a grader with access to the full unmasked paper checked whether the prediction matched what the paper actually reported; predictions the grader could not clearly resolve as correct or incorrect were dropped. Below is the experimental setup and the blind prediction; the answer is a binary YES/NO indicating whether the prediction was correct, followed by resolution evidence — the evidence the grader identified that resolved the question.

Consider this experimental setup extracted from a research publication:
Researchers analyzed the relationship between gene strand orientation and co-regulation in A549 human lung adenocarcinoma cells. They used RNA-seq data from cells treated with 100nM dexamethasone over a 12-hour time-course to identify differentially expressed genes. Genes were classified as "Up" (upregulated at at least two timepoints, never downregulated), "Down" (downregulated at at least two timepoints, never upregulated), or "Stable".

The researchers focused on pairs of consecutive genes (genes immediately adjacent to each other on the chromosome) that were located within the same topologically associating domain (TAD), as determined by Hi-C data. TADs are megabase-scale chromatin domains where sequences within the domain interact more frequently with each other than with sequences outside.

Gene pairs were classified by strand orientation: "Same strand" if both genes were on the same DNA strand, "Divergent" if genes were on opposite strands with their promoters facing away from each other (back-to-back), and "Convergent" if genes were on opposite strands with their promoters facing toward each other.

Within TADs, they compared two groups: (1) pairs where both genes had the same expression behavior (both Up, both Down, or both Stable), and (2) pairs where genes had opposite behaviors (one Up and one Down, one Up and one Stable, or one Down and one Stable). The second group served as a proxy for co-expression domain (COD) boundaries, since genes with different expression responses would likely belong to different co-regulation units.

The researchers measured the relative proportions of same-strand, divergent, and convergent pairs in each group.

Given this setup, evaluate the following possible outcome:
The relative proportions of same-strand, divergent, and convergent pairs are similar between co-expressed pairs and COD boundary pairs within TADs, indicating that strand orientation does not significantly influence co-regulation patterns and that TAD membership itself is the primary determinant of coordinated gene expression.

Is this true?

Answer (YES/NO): NO